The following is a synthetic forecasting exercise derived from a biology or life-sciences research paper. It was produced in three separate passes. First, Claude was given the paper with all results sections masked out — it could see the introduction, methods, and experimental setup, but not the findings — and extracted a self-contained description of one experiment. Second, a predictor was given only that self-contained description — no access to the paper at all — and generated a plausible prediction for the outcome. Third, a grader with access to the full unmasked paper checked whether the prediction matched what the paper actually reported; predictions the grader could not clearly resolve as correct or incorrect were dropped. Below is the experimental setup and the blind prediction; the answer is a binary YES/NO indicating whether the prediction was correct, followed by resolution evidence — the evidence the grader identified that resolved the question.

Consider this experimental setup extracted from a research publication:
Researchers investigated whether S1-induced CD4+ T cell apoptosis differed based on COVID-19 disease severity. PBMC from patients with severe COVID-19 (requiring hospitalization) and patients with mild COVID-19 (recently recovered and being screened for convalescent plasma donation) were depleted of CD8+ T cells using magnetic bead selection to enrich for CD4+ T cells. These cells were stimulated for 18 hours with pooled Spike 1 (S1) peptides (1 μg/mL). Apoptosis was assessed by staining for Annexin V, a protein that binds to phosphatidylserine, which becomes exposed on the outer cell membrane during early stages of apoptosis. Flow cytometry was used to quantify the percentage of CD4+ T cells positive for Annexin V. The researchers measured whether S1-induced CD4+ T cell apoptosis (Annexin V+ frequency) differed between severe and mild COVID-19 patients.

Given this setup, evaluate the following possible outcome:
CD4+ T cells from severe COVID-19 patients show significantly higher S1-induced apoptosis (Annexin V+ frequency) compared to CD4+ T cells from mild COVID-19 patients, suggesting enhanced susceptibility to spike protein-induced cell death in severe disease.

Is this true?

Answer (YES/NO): YES